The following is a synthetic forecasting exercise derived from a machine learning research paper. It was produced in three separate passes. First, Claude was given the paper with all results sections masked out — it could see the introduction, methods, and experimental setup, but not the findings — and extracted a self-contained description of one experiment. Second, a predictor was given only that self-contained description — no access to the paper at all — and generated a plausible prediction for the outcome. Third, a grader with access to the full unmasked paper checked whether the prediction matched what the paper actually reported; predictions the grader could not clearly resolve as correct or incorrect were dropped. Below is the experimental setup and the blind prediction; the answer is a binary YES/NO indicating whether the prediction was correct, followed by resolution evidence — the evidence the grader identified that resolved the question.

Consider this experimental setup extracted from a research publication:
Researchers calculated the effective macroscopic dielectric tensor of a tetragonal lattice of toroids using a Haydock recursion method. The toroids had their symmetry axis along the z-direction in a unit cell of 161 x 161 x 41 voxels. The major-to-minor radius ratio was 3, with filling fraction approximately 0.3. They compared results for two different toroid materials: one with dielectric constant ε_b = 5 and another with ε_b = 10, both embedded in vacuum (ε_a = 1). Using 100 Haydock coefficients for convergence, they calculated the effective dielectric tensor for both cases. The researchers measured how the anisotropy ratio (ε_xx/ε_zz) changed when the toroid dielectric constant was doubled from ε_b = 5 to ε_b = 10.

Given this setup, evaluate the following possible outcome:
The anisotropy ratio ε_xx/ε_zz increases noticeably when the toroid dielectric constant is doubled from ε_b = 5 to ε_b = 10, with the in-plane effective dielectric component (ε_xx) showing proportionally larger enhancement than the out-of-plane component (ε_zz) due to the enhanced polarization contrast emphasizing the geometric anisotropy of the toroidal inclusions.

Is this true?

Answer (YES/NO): YES